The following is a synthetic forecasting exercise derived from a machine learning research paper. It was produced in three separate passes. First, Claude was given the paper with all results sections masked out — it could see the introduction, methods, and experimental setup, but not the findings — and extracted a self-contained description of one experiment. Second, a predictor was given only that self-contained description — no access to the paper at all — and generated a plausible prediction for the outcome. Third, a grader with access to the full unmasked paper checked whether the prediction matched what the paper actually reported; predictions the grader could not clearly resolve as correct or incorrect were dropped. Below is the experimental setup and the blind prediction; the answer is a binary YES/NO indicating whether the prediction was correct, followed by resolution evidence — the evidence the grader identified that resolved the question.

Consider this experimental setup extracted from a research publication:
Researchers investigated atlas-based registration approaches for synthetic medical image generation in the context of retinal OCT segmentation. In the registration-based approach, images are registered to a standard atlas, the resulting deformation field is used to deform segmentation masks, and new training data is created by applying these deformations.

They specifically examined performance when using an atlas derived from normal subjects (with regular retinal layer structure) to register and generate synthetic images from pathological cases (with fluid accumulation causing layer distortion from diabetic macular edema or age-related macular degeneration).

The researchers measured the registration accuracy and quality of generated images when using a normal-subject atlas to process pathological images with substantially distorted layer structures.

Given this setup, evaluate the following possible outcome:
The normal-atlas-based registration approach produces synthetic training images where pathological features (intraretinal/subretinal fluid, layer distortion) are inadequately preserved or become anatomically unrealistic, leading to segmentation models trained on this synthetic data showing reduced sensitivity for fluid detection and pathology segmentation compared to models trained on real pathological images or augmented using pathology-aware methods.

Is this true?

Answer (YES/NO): YES